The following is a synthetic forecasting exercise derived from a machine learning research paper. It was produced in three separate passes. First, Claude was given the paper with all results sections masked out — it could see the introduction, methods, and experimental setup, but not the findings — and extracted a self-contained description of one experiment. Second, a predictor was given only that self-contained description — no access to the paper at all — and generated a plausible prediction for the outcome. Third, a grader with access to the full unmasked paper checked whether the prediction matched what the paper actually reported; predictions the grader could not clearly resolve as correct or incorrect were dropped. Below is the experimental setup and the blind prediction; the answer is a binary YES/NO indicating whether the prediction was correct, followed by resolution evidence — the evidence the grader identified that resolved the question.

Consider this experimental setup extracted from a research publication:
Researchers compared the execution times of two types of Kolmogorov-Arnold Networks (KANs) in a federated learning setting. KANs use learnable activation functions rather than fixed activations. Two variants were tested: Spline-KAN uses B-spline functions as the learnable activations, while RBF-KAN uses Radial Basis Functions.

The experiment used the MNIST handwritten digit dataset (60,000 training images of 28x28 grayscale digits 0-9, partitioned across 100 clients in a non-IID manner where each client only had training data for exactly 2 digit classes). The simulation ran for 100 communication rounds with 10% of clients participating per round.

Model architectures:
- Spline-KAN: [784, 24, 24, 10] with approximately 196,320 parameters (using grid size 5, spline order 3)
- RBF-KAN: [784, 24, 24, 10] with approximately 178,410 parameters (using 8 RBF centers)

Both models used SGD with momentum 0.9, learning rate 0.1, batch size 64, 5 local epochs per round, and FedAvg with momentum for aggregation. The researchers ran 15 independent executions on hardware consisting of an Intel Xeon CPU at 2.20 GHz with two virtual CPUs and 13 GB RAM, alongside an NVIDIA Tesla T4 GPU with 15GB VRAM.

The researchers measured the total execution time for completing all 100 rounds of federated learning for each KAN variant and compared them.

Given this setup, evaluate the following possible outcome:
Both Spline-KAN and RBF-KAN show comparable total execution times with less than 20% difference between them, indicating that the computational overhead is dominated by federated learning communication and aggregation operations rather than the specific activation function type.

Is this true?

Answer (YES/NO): YES